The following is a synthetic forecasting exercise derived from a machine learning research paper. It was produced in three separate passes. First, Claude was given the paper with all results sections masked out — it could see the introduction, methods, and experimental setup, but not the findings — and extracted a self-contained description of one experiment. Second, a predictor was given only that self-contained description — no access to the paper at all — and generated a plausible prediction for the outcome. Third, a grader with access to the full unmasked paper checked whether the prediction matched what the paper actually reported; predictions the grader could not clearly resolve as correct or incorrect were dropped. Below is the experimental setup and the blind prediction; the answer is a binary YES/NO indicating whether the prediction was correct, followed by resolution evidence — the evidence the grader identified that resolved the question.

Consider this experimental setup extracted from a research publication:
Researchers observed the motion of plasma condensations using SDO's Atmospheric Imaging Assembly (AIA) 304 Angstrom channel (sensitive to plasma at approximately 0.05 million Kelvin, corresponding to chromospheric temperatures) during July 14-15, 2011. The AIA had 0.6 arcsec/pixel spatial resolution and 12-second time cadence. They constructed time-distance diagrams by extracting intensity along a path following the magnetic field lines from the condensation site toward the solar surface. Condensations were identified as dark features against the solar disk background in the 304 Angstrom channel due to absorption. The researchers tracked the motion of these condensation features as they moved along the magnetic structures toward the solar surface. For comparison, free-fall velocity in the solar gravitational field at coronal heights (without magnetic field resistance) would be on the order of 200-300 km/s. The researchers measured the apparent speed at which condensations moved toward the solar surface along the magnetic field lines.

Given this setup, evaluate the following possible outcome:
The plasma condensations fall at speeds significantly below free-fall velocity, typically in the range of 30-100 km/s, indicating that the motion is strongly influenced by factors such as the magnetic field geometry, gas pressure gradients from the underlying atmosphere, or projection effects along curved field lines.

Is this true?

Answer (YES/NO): YES